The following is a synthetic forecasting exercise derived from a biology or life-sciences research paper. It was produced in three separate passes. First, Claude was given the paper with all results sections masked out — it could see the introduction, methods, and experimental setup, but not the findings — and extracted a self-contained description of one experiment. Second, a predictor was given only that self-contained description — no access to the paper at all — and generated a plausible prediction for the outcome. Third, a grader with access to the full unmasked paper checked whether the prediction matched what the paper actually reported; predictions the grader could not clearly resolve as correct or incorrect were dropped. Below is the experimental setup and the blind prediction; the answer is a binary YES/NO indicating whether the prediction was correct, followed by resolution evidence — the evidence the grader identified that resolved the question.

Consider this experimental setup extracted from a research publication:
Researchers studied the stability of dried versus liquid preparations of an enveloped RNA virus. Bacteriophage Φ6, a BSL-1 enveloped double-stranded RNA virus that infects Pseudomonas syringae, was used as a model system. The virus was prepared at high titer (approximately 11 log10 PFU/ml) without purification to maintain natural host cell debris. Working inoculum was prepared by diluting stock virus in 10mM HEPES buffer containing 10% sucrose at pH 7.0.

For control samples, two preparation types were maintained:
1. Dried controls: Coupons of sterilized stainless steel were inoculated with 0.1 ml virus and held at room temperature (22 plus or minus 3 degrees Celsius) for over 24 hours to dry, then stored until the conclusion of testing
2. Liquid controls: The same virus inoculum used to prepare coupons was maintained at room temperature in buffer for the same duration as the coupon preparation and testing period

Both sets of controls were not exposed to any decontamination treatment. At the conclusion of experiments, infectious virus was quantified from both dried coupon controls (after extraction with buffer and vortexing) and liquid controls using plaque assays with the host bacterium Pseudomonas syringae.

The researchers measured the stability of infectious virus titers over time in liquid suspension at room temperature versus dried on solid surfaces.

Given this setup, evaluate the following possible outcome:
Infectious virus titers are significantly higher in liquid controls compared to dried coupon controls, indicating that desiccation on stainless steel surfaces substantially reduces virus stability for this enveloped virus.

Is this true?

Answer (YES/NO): NO